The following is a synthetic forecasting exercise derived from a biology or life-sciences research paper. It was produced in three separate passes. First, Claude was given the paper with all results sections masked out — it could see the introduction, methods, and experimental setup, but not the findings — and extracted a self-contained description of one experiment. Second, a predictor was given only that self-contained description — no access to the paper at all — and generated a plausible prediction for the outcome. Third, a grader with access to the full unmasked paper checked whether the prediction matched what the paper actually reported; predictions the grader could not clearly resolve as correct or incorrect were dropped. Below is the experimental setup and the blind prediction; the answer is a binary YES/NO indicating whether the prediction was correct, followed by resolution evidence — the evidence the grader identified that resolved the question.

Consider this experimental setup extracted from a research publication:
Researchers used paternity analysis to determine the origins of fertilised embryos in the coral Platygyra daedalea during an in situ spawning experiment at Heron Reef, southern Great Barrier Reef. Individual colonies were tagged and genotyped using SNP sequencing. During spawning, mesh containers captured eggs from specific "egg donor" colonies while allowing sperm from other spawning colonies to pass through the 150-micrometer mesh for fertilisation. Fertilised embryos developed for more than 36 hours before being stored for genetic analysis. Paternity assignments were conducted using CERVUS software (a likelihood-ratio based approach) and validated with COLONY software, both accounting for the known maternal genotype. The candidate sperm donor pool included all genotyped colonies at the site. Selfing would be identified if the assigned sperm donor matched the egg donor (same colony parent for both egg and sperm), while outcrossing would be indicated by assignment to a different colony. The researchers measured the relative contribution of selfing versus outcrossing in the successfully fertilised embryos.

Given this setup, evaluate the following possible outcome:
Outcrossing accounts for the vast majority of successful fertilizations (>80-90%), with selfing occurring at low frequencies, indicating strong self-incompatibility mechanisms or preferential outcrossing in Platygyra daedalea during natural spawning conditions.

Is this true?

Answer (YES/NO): NO